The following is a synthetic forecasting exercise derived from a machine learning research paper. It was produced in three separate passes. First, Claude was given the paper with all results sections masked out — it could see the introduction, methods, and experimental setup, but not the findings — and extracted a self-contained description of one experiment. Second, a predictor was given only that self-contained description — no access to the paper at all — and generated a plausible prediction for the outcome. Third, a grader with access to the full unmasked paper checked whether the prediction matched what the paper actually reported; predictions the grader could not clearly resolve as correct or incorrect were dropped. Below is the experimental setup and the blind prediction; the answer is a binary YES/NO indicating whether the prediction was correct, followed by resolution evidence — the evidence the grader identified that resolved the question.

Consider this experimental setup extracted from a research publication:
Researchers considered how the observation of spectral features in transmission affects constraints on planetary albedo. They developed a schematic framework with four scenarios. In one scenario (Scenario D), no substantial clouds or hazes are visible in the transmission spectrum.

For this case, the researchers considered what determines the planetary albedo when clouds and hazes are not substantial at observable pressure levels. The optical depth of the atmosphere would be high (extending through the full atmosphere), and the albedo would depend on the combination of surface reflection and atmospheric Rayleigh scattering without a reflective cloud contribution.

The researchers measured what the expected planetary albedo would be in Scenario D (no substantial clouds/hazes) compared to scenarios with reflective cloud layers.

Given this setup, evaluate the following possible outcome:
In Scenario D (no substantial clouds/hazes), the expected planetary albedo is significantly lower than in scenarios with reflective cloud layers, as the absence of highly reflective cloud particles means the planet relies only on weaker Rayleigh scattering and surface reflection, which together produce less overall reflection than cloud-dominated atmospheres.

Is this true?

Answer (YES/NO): YES